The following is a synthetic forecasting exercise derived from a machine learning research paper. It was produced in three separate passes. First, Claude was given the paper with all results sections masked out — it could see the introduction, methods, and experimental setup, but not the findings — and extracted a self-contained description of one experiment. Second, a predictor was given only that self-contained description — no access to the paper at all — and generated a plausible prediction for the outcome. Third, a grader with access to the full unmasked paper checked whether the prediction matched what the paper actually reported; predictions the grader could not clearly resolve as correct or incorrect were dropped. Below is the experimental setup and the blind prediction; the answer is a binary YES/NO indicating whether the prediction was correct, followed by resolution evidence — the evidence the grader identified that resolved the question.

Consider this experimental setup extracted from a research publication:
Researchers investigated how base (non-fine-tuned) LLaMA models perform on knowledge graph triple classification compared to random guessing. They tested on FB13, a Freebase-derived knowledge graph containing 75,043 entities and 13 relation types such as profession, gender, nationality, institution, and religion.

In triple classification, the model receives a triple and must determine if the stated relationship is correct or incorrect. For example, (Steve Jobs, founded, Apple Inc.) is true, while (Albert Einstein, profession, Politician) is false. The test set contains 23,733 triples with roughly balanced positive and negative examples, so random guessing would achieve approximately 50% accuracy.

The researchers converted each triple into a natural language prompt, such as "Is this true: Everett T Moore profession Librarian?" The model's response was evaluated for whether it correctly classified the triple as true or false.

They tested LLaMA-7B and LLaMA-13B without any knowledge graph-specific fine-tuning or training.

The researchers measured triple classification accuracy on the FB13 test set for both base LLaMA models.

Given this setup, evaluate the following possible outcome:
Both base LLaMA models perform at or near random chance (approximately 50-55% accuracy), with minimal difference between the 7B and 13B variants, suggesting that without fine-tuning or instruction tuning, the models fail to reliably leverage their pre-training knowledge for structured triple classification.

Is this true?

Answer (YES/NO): NO